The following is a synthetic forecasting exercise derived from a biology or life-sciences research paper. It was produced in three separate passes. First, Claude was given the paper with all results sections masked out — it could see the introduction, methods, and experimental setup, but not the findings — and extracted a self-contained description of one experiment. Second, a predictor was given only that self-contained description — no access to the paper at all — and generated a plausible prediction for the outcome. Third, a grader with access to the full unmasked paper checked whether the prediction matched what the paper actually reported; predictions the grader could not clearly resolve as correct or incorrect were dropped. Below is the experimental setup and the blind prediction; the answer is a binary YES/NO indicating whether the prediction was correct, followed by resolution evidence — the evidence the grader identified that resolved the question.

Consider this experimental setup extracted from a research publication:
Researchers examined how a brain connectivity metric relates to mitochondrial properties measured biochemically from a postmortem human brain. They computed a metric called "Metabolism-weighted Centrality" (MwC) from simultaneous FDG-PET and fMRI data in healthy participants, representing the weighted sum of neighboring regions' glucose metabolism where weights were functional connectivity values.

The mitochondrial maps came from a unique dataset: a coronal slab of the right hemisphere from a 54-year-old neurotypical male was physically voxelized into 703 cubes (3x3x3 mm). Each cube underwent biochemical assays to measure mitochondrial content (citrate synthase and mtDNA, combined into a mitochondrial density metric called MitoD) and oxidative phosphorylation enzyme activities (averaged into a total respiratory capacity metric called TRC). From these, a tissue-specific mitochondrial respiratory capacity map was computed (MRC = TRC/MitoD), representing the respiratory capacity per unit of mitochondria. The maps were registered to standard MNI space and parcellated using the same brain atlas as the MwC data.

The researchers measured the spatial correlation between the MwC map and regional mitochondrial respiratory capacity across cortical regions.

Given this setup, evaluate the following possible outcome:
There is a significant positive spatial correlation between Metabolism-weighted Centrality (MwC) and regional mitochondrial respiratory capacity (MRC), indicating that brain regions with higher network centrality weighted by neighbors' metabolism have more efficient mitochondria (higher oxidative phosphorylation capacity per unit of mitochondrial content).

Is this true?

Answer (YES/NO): NO